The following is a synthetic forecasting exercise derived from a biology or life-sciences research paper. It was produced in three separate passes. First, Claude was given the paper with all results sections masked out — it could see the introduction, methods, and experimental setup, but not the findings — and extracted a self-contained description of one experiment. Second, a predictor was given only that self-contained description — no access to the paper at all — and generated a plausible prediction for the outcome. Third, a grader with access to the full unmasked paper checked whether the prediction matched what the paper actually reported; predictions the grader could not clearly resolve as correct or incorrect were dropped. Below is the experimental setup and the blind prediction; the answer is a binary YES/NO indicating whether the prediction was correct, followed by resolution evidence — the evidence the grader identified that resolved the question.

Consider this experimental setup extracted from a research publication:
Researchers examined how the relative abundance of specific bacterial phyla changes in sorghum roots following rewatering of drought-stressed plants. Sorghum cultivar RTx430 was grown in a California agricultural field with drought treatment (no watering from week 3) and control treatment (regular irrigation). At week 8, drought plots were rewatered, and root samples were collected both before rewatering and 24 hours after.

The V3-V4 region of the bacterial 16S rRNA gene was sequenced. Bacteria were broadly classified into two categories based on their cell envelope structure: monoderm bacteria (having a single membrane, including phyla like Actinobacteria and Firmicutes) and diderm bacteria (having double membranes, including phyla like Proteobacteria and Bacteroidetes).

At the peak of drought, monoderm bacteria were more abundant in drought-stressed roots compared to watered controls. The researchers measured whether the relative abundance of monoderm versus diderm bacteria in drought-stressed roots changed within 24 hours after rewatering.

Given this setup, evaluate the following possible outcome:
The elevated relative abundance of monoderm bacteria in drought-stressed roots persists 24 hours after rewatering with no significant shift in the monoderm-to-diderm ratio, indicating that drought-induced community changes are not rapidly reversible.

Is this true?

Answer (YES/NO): YES